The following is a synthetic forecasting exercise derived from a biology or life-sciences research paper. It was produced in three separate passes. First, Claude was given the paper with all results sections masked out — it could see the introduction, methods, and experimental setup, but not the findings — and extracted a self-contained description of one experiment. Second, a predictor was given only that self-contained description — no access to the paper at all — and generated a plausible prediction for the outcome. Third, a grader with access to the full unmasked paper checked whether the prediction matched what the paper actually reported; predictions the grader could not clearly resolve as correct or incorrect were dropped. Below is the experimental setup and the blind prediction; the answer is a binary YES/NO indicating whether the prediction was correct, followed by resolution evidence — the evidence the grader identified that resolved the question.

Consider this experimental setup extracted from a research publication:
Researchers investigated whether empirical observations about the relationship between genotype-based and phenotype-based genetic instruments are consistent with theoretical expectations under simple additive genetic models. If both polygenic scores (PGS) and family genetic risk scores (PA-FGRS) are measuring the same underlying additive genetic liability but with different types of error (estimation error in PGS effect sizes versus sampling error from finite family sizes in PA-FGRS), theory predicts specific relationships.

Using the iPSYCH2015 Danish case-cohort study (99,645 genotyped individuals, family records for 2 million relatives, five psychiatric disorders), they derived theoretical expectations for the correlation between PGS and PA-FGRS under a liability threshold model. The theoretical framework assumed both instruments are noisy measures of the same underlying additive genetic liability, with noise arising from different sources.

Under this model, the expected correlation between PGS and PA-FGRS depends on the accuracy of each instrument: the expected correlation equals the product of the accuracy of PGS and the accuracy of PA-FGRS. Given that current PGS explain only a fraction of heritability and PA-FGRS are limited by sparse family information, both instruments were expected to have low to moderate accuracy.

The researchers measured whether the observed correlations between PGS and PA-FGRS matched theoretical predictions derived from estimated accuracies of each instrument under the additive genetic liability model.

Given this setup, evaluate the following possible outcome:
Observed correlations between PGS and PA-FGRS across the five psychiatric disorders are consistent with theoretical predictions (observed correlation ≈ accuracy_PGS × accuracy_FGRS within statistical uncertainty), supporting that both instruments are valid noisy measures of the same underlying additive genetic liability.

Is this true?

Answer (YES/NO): NO